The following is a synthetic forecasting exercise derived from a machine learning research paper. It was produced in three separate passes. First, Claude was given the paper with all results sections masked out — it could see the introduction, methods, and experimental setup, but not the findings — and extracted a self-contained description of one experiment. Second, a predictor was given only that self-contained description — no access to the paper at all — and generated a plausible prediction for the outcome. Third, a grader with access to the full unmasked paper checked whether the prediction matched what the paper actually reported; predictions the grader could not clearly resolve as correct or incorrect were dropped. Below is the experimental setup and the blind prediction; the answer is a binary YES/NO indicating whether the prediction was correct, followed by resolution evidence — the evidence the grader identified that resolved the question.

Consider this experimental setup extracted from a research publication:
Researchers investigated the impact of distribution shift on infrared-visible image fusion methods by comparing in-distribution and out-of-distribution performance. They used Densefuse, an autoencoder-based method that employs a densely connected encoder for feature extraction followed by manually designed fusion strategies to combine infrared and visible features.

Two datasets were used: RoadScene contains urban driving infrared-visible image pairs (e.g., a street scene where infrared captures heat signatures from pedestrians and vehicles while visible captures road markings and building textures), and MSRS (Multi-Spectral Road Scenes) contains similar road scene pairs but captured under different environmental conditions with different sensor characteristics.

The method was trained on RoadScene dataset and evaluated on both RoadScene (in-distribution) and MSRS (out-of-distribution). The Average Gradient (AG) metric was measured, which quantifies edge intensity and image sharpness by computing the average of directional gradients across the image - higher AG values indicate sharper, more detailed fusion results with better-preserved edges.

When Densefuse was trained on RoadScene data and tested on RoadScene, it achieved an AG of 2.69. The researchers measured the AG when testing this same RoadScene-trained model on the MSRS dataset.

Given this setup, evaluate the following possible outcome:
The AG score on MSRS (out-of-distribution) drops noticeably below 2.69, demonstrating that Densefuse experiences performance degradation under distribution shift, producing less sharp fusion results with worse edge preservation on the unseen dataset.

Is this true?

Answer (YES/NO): YES